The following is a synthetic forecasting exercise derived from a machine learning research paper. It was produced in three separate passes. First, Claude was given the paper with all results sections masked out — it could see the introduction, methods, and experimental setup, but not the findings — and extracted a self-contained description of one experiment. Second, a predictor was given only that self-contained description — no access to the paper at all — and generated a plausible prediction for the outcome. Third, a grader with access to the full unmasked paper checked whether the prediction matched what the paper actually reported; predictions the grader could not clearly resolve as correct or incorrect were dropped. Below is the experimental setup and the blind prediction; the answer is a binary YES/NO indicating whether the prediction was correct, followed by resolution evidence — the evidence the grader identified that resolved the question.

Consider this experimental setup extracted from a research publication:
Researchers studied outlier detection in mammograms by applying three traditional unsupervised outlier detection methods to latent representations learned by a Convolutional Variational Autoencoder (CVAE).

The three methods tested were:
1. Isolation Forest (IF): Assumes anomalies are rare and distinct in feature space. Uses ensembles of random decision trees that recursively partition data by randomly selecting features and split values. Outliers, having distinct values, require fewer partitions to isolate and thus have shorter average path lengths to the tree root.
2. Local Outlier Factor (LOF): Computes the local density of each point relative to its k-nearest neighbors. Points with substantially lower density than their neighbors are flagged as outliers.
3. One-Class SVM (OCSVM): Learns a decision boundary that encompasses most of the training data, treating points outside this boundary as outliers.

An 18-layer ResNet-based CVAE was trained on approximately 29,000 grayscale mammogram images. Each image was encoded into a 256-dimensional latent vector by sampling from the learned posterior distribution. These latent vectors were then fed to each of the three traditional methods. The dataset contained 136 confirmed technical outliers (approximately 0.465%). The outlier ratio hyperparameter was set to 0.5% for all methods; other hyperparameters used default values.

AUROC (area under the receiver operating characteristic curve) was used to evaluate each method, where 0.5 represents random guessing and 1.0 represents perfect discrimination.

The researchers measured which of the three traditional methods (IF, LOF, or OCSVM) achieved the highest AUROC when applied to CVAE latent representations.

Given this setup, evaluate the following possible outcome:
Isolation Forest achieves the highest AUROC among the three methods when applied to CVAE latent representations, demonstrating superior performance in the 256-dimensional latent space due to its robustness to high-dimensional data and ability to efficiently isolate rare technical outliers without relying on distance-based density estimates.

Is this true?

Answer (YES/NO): NO